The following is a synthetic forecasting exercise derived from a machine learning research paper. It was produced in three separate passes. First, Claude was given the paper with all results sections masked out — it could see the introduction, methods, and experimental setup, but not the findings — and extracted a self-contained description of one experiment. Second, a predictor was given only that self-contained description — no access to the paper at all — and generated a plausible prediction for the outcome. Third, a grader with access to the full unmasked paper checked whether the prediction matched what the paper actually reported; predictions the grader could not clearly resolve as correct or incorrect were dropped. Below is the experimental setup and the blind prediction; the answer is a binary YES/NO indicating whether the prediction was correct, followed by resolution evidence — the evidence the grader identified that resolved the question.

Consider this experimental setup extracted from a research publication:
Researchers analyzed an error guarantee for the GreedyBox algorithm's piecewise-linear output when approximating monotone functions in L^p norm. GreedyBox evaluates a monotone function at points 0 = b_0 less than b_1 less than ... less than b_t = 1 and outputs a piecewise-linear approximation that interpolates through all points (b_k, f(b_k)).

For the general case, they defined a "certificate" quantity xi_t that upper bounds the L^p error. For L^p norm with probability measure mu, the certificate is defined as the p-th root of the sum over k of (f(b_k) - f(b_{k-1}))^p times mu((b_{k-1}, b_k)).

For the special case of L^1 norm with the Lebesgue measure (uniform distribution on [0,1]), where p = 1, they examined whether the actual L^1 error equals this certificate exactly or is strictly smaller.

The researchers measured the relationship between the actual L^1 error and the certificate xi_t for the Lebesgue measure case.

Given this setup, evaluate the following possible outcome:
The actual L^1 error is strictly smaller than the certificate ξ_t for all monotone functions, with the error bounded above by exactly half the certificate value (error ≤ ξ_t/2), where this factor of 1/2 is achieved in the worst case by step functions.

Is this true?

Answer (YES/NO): NO